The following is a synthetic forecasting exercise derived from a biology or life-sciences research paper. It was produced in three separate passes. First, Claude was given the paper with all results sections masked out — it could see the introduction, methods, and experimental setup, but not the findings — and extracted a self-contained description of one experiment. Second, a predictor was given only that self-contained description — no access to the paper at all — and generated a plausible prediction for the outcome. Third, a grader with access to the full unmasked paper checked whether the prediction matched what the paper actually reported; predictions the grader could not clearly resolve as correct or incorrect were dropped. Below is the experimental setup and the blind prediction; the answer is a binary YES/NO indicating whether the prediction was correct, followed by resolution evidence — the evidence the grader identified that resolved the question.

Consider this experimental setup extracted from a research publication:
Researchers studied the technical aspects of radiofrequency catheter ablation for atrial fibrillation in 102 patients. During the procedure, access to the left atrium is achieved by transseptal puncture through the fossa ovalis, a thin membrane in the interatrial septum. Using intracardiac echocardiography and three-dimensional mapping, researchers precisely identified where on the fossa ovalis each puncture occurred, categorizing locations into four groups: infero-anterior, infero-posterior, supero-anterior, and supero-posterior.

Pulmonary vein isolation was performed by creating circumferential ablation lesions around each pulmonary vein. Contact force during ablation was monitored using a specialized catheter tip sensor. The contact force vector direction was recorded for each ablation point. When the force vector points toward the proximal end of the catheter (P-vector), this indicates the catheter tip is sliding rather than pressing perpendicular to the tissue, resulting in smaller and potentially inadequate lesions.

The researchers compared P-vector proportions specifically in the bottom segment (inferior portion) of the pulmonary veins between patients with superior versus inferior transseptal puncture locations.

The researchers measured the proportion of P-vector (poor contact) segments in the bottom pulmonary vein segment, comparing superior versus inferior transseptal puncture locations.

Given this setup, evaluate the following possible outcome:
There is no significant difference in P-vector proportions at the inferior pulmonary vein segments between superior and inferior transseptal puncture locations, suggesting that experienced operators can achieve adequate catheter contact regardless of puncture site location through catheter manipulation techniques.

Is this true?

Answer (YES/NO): YES